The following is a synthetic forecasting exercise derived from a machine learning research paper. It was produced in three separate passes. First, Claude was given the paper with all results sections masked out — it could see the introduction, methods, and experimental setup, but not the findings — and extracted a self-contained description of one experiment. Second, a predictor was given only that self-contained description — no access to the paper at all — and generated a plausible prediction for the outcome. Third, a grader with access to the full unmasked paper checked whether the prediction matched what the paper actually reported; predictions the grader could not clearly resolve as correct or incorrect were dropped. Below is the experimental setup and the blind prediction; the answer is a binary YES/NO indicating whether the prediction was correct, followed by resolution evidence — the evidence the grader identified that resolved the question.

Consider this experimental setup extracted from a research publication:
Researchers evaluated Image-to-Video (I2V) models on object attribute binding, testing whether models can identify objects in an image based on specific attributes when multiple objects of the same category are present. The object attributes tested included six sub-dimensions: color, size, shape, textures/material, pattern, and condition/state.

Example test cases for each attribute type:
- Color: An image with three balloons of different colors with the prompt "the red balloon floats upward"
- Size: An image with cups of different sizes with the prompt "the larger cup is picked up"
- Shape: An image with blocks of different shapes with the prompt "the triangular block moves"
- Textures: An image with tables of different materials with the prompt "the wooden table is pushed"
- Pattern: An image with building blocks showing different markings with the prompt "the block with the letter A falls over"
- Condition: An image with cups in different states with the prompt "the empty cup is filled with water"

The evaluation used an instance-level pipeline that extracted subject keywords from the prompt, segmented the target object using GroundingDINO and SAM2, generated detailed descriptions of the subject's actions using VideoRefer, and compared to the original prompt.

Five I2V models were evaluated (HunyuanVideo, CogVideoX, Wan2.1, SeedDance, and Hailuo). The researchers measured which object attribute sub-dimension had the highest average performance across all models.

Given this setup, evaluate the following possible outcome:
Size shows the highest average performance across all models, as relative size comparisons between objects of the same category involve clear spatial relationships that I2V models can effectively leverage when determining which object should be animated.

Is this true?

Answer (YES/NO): NO